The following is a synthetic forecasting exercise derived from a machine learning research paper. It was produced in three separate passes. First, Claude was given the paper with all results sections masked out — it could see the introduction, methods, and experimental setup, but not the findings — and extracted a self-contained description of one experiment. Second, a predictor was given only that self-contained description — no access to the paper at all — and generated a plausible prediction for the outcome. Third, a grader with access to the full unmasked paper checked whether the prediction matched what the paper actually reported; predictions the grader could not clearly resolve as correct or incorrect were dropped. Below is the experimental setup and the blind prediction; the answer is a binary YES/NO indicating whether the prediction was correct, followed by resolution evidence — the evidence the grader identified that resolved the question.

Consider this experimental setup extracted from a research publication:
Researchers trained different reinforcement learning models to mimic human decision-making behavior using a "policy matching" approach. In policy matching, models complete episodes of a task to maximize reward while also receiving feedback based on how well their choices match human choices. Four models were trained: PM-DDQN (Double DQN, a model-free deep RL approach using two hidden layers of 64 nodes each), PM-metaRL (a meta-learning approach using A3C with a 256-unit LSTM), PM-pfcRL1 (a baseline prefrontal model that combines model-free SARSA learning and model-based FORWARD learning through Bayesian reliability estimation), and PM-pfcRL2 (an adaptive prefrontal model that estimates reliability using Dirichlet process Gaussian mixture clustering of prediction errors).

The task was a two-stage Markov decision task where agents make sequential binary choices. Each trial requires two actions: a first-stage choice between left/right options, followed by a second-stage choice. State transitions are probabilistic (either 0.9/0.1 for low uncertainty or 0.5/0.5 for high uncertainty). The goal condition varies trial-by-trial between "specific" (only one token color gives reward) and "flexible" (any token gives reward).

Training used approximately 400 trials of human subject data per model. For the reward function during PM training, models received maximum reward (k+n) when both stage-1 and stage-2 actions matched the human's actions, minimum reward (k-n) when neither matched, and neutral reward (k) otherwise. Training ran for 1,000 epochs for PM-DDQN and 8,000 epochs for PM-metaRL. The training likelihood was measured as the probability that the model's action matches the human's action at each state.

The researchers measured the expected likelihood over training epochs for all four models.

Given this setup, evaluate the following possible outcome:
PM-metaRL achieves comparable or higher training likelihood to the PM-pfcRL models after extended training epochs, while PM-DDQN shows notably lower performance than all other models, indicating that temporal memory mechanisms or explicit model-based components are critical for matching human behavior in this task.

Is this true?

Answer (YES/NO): YES